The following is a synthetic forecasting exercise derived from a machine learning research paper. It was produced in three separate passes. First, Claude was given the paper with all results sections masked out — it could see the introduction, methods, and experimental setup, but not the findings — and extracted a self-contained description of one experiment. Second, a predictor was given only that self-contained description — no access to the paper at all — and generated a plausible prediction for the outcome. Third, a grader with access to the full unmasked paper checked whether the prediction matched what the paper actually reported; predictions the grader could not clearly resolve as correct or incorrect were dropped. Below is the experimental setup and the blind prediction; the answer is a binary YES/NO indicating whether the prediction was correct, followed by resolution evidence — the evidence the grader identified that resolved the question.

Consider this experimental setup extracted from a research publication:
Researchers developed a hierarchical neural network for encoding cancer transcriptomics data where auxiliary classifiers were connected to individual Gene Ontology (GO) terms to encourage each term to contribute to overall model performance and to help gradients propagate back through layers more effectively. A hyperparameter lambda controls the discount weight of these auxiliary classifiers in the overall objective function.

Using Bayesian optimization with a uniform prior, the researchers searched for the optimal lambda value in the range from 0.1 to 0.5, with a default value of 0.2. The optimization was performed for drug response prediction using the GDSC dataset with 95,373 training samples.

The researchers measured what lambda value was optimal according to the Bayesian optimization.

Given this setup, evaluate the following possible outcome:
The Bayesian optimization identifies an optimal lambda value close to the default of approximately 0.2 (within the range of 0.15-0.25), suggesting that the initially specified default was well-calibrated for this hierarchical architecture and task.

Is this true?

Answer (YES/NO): NO